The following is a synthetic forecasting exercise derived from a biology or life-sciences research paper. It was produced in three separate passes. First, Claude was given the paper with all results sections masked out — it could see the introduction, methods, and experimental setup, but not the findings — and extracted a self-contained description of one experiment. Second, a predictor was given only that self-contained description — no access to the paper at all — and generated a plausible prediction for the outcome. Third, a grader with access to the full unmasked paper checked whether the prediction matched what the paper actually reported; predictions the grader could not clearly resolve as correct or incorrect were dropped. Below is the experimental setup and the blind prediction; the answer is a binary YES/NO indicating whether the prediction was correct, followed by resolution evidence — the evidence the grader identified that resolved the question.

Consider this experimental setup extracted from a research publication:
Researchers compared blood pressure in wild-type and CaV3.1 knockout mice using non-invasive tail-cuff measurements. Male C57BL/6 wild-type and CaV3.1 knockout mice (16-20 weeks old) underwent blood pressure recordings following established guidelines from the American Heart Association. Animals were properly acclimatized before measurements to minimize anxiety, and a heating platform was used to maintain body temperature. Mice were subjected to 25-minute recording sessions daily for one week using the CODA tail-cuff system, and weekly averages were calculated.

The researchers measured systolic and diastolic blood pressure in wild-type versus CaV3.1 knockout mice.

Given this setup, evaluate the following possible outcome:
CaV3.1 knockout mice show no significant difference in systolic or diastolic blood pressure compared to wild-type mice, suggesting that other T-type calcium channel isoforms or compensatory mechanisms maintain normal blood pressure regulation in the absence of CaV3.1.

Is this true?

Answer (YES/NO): NO